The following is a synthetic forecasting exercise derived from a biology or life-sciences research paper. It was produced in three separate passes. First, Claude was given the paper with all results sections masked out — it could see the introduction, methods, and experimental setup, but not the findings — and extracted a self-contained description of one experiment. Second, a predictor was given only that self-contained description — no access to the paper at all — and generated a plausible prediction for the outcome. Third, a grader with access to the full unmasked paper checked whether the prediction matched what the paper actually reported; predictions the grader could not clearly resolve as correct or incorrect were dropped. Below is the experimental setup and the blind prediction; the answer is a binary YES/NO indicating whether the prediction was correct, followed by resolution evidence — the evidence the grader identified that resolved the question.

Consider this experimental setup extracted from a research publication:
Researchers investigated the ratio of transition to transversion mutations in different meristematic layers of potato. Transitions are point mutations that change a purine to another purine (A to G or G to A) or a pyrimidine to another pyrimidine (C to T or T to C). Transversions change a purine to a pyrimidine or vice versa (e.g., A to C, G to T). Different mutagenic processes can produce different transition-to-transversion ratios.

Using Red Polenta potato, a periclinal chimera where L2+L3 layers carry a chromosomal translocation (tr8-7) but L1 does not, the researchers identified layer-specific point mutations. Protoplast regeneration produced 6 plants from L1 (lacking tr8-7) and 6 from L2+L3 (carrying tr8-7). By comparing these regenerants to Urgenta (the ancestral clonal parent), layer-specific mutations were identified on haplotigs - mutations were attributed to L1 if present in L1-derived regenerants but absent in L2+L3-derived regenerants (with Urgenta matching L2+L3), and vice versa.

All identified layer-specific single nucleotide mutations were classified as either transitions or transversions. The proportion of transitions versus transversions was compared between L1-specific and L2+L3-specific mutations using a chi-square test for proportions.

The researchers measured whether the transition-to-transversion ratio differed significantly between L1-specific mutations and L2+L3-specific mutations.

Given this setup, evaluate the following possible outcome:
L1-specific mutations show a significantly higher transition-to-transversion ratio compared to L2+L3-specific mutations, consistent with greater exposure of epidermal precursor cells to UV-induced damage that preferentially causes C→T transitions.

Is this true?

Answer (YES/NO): NO